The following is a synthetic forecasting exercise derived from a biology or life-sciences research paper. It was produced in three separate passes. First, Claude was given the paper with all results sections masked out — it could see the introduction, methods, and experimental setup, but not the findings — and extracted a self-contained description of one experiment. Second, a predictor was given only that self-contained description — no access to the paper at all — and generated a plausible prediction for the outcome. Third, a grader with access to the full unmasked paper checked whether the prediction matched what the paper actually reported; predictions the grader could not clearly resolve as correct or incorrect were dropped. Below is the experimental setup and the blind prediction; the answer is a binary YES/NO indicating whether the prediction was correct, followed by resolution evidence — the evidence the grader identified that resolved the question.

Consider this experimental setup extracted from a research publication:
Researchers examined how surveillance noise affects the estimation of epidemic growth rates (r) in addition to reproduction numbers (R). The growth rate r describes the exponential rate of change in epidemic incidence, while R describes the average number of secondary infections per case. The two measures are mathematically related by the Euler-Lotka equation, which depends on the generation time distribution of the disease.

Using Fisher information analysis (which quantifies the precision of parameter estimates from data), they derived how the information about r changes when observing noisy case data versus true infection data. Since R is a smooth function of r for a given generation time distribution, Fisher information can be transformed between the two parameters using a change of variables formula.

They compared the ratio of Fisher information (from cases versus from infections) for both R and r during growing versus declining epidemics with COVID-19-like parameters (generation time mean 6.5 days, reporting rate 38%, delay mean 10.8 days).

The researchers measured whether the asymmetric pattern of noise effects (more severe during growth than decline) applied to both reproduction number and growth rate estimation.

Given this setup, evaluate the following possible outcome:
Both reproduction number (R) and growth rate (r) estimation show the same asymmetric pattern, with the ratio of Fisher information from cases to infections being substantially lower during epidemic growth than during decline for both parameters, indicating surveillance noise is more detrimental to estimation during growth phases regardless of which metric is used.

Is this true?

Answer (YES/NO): YES